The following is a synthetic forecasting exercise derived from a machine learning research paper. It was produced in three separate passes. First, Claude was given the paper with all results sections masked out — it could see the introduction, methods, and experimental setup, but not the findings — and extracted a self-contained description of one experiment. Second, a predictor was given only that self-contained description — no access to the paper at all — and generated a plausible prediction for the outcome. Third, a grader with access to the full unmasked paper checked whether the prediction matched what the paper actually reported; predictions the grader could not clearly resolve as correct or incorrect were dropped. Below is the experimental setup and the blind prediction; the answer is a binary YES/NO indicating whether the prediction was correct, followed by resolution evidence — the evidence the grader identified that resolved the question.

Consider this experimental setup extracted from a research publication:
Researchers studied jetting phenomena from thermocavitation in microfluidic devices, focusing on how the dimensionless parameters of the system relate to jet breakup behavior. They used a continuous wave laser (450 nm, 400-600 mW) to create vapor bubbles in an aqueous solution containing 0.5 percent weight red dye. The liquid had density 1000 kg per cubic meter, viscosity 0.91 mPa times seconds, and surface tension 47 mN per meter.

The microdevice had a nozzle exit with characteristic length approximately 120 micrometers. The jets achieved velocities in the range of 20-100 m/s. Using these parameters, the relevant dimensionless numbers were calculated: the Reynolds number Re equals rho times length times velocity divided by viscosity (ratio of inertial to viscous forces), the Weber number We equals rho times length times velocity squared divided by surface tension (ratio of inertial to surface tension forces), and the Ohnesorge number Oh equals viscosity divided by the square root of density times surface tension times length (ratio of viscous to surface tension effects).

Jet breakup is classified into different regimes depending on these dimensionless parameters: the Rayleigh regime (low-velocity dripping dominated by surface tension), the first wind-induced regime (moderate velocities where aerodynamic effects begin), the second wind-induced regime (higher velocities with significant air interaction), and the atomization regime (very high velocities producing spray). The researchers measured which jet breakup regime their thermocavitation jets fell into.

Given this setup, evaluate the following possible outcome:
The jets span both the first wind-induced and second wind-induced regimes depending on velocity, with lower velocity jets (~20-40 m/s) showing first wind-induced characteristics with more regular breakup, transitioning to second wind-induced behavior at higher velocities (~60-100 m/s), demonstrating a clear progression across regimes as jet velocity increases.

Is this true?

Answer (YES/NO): NO